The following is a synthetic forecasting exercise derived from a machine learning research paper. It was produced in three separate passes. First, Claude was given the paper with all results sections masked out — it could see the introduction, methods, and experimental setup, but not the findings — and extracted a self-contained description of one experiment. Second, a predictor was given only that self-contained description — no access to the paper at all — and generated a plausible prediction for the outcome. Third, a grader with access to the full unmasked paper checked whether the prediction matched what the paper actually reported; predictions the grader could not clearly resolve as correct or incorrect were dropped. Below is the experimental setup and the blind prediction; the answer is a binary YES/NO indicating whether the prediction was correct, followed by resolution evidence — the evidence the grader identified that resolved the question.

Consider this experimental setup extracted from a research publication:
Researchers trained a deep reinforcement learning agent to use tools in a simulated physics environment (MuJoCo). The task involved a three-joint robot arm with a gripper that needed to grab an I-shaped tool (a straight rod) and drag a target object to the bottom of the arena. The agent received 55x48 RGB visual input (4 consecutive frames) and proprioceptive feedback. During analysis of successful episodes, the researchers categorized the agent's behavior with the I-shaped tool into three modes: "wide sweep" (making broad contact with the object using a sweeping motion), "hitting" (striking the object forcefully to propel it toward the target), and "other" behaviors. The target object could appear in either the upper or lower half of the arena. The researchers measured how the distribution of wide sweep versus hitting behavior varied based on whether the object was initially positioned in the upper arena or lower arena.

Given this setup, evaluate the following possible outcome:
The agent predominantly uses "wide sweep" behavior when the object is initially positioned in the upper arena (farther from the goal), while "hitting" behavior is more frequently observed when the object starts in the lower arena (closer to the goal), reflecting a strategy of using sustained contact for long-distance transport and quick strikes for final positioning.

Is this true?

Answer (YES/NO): YES